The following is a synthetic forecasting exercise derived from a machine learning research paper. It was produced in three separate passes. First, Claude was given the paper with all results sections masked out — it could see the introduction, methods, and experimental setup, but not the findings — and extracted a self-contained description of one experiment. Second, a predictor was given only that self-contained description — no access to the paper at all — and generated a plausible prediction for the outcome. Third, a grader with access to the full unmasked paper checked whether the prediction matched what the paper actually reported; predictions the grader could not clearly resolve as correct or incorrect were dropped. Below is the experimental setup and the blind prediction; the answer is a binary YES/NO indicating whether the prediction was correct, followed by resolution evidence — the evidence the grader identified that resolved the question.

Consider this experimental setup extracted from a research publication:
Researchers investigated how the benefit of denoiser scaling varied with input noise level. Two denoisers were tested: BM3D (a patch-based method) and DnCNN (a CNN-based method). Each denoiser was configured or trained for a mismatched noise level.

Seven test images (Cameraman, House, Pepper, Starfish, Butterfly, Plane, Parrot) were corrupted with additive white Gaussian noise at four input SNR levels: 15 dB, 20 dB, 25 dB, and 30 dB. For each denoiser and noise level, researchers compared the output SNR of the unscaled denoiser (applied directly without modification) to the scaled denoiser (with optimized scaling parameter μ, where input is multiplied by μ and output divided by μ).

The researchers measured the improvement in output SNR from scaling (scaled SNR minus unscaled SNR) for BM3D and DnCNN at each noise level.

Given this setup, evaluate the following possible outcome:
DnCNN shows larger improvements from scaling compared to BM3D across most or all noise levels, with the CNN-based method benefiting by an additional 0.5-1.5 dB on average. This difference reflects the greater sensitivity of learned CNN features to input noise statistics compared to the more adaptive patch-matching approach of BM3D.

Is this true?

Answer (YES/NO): NO